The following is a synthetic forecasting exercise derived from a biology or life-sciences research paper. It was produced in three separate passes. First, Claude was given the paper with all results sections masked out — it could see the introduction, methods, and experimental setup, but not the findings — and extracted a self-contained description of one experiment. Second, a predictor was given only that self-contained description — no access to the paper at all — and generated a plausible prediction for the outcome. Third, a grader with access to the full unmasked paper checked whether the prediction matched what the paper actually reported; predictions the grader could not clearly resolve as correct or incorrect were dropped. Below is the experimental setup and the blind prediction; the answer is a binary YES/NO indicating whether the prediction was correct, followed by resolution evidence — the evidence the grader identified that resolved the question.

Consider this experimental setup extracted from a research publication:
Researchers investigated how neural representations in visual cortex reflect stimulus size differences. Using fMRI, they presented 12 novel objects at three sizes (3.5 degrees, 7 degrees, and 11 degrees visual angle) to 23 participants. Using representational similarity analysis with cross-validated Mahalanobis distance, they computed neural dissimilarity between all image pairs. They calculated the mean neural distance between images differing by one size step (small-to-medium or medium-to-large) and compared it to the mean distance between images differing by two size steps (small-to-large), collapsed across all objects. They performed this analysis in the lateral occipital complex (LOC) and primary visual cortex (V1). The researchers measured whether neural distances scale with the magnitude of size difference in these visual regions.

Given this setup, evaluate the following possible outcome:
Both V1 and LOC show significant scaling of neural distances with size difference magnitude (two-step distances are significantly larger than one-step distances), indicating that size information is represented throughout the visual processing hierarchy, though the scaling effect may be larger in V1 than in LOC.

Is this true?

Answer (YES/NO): YES